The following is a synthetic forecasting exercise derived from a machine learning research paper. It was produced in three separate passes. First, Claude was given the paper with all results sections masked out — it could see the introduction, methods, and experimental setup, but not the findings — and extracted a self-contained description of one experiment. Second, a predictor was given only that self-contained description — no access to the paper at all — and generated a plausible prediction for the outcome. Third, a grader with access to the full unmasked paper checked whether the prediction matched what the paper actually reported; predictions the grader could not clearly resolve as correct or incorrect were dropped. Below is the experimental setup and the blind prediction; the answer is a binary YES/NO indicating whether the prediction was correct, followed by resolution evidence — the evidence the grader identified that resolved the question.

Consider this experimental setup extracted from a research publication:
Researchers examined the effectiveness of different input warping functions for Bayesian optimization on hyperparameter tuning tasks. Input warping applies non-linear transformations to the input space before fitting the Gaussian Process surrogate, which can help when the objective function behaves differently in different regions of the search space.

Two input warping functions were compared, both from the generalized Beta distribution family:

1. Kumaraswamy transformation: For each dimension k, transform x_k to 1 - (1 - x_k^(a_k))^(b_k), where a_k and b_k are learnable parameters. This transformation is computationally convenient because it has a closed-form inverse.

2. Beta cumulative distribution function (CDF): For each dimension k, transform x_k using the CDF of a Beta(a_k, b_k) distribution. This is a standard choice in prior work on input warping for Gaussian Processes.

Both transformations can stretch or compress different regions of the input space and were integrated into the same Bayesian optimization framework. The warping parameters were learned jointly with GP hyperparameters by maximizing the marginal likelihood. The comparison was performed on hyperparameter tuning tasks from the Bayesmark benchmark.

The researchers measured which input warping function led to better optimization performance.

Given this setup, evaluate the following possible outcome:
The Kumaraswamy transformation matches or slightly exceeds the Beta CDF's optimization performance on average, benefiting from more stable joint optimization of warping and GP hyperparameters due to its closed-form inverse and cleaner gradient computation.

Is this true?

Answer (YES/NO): NO